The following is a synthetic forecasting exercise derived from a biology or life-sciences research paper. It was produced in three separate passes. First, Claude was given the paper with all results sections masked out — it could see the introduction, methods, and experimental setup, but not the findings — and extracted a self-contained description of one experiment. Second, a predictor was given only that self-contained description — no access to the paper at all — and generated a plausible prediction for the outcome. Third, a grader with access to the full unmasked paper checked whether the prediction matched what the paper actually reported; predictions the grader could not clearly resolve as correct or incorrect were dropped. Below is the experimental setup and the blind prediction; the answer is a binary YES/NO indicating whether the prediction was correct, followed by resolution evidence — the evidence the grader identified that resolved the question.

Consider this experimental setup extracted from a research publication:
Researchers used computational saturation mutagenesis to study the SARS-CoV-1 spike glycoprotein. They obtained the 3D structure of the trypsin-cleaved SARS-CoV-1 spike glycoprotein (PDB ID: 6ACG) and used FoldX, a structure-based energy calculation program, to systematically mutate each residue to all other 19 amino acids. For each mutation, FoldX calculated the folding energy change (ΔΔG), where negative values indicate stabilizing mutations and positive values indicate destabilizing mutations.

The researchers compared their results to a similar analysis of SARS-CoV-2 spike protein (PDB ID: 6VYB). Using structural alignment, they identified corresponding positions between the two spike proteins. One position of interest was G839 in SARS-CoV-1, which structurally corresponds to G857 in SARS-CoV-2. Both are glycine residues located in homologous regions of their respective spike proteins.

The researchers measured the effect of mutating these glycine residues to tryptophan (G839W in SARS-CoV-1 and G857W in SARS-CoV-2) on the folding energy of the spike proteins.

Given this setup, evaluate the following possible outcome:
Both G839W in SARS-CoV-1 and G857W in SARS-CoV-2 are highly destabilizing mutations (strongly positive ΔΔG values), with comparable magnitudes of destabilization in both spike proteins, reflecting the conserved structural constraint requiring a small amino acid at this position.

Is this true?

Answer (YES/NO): YES